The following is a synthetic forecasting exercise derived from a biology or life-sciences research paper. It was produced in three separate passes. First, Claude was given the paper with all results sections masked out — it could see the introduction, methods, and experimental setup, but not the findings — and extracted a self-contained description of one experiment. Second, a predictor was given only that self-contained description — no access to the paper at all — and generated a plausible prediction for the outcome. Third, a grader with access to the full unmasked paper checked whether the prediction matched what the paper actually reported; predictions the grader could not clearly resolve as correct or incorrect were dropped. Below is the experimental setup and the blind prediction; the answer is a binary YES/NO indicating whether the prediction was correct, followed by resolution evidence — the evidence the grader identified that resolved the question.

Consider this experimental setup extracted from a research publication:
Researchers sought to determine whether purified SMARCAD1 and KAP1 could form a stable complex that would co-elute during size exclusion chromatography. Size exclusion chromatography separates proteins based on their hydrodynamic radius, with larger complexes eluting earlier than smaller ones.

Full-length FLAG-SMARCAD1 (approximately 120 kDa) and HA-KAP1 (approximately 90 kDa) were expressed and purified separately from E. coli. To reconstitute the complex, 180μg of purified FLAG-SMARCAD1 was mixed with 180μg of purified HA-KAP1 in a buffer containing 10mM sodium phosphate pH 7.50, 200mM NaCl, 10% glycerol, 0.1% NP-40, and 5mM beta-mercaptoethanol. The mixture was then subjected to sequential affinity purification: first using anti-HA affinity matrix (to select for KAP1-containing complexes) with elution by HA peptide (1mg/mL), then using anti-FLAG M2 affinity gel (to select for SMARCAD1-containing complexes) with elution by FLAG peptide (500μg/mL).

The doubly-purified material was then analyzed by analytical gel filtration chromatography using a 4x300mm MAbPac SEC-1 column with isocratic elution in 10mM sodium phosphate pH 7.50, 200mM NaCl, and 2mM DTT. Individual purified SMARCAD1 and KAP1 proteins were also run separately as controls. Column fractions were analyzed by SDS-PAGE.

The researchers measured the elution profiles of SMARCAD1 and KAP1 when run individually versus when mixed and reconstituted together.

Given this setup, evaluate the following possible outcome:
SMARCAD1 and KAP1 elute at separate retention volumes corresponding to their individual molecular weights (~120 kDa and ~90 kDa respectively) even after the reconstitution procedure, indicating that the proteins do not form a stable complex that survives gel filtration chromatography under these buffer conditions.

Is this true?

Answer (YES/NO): NO